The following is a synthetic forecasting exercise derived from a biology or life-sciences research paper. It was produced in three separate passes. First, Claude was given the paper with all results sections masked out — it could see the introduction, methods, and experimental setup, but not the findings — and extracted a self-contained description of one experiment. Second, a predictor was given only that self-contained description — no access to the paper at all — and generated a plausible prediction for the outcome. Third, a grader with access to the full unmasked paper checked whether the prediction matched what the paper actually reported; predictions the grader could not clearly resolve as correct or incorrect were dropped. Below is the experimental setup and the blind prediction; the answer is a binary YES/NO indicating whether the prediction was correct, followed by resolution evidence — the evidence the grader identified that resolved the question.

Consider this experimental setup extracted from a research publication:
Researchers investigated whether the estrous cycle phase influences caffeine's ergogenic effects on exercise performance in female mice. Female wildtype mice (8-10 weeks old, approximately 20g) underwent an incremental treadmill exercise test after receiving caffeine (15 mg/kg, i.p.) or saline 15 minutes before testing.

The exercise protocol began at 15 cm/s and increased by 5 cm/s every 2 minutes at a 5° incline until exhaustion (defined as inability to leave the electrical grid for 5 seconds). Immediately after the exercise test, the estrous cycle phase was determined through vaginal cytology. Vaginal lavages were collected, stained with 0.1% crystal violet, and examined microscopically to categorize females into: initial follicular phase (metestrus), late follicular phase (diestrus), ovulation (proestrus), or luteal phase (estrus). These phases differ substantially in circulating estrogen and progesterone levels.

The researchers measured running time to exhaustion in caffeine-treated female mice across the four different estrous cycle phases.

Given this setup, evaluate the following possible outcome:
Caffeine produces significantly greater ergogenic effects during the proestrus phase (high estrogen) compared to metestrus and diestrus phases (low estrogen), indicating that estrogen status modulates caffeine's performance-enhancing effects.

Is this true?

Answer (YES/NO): NO